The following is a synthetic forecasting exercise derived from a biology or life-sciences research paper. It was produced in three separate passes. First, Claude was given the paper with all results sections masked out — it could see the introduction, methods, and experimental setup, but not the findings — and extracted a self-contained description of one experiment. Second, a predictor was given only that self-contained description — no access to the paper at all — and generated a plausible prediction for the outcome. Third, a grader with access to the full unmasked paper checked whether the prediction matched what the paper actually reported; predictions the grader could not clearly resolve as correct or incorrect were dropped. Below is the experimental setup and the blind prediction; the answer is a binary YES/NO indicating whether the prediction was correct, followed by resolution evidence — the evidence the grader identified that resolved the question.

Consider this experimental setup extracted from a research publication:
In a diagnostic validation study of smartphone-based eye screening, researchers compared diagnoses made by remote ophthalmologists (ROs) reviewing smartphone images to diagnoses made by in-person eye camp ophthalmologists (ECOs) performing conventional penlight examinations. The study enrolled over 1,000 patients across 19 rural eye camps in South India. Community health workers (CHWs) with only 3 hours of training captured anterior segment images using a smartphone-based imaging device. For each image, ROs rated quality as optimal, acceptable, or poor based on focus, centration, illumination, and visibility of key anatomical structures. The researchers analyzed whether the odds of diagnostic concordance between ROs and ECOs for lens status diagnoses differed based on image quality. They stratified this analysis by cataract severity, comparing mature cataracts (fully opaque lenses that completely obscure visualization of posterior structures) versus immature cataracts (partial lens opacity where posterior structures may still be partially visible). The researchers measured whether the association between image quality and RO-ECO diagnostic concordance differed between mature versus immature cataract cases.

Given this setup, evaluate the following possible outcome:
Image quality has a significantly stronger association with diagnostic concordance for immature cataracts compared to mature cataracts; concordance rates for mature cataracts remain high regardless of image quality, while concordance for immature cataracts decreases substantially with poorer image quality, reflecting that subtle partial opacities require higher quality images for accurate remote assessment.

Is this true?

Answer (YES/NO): YES